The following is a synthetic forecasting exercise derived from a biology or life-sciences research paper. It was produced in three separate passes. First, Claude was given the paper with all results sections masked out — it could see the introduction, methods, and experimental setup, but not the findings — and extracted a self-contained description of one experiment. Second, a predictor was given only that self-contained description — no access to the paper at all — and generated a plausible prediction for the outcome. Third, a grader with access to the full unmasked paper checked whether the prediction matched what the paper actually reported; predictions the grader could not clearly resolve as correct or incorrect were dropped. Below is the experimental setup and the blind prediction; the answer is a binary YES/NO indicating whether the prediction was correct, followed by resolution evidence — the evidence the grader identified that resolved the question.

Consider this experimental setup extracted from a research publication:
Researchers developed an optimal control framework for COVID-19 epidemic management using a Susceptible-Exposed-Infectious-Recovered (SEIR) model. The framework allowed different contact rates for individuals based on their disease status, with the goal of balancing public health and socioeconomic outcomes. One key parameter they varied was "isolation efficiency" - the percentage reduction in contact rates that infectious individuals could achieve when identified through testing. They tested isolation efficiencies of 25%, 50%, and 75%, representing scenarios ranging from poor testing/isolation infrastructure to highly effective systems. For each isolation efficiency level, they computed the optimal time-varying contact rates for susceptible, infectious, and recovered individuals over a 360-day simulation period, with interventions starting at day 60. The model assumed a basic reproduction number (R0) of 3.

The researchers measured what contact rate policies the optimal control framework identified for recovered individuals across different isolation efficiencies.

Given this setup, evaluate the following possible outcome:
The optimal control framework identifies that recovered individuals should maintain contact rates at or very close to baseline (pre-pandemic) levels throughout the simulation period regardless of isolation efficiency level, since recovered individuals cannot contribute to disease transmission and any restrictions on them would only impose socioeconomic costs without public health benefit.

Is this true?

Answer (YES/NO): NO